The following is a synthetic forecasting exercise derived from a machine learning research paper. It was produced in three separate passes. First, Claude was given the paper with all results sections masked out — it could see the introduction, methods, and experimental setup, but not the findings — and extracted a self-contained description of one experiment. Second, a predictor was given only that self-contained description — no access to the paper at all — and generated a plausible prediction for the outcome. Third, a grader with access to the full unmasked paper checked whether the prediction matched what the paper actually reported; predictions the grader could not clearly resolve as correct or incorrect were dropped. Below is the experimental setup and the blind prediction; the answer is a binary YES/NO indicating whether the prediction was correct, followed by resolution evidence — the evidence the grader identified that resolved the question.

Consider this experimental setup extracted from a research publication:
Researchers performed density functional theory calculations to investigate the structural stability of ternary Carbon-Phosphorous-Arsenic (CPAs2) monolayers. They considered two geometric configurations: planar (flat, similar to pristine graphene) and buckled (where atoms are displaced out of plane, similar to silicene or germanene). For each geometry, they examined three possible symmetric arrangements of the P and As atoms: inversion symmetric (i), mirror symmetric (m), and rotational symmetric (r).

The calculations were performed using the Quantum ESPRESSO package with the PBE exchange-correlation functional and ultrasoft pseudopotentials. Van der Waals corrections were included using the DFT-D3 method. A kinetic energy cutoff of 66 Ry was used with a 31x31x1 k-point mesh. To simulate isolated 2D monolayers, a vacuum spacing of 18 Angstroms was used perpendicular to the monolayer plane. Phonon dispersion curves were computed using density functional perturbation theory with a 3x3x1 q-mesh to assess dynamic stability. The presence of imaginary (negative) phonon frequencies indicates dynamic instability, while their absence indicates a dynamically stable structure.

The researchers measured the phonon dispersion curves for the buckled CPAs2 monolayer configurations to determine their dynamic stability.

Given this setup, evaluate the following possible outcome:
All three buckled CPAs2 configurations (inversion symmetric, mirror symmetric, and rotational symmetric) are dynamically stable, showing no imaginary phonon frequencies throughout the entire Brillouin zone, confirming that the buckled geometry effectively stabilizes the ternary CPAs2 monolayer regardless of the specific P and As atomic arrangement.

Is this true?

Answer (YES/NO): NO